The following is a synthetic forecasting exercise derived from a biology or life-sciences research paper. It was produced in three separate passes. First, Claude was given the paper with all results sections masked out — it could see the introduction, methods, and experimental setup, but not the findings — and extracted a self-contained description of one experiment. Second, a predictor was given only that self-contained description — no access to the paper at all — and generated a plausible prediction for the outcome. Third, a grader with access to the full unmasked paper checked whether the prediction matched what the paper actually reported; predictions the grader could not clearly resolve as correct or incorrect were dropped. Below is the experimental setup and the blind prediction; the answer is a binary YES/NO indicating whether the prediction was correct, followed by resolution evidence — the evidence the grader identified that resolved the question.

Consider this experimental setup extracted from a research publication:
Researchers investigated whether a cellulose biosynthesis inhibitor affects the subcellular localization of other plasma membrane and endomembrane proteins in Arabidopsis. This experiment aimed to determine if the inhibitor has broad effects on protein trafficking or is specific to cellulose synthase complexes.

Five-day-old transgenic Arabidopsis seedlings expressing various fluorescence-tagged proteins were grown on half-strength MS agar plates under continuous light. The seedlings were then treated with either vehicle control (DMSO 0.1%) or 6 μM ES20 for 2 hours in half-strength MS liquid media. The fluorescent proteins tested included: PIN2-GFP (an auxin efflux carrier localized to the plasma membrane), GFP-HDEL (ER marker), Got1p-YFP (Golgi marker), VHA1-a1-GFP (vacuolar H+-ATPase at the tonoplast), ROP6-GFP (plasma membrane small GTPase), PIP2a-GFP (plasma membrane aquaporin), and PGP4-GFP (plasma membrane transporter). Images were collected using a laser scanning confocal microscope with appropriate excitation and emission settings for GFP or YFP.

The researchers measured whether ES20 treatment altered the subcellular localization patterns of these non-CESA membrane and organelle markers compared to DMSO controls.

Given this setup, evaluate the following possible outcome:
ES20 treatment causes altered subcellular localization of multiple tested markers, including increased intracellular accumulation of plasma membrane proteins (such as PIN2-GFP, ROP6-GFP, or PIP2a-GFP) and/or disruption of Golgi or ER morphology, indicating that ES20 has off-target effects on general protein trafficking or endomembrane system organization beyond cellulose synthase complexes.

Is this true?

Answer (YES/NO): NO